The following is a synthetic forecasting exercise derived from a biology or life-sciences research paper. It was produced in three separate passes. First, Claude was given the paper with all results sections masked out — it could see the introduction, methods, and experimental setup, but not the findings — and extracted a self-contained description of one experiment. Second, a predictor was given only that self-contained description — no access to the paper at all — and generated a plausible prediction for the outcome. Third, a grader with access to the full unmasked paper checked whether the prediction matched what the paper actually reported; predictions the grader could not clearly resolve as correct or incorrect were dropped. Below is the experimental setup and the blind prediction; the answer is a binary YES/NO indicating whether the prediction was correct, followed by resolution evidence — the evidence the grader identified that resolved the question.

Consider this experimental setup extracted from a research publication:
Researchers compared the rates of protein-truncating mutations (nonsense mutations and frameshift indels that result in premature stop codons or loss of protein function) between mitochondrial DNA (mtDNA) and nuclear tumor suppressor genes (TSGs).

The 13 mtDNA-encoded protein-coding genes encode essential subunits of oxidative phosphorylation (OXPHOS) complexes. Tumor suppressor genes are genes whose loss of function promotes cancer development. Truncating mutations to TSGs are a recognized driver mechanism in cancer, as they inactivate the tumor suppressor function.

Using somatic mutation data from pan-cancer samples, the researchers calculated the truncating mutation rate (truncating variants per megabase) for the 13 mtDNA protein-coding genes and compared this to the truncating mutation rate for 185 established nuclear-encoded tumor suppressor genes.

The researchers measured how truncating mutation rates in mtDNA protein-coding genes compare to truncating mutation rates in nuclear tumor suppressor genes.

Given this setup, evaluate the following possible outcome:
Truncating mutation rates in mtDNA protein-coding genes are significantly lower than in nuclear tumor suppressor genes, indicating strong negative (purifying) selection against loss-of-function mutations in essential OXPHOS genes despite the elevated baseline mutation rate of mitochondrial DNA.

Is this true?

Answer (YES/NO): NO